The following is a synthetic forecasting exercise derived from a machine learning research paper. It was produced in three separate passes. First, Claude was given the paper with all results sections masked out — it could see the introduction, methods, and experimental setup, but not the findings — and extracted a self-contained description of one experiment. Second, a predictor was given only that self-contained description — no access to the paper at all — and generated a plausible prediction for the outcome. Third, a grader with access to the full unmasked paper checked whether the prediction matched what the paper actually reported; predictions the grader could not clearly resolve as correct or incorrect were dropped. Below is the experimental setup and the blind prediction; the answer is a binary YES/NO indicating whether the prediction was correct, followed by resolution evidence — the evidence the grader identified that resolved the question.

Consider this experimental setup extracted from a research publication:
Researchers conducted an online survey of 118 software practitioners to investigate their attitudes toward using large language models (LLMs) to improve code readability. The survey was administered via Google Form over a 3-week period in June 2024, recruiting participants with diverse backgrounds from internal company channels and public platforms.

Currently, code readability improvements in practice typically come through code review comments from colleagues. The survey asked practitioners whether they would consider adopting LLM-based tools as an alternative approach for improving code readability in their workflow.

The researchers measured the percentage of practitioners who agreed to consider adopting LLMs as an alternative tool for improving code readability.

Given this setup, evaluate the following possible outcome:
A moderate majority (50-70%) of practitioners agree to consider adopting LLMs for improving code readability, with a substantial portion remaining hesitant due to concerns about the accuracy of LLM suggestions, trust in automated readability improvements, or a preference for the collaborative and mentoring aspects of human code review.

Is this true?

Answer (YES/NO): NO